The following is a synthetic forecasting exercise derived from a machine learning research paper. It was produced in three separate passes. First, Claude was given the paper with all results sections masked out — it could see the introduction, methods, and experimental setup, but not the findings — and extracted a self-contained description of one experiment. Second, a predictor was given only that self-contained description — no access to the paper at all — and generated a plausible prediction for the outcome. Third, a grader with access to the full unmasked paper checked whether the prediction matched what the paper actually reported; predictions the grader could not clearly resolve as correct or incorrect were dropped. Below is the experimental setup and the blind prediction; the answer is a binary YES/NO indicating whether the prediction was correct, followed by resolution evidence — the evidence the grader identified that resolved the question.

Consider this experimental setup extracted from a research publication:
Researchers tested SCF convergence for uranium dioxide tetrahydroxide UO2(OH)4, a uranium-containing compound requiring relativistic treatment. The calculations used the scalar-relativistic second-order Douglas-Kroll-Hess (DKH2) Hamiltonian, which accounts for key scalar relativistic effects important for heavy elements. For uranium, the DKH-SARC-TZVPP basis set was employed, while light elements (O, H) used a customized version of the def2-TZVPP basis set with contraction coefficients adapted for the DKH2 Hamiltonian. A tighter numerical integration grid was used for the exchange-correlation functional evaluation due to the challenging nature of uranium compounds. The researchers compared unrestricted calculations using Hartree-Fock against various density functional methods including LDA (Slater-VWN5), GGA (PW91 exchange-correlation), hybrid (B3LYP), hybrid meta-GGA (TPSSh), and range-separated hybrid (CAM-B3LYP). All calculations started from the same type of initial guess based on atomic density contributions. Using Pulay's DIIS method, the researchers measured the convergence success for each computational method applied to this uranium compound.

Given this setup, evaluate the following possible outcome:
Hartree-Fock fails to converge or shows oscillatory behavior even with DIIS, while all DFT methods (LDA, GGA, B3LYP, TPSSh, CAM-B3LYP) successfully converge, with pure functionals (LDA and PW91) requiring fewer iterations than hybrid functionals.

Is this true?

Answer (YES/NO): NO